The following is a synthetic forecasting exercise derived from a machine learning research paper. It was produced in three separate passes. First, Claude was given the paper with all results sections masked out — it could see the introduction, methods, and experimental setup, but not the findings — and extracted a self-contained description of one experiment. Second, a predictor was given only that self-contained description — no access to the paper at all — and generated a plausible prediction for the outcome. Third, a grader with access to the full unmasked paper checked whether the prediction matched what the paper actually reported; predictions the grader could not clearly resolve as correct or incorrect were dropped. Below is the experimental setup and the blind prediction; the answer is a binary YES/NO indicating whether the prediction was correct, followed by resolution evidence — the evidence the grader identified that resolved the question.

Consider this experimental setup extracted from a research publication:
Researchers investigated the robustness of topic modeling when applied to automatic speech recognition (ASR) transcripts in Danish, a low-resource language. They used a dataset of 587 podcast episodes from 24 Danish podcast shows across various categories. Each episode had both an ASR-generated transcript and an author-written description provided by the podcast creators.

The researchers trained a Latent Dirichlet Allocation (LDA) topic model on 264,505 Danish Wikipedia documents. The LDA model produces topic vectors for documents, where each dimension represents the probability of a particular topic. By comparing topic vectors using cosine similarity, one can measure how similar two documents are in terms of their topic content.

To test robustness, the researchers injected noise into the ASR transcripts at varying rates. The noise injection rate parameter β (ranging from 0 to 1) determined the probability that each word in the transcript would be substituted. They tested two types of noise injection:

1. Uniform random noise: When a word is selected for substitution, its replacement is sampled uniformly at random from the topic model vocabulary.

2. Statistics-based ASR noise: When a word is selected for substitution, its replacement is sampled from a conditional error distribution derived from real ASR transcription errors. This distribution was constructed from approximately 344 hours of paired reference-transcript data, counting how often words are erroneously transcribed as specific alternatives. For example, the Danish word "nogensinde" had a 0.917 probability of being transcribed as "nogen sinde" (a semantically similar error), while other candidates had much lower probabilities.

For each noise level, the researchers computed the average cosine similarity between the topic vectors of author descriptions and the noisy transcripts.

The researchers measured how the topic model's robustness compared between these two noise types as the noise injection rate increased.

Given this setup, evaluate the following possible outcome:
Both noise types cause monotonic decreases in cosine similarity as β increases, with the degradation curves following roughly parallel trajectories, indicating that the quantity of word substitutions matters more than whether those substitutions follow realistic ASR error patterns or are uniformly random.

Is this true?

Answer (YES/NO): NO